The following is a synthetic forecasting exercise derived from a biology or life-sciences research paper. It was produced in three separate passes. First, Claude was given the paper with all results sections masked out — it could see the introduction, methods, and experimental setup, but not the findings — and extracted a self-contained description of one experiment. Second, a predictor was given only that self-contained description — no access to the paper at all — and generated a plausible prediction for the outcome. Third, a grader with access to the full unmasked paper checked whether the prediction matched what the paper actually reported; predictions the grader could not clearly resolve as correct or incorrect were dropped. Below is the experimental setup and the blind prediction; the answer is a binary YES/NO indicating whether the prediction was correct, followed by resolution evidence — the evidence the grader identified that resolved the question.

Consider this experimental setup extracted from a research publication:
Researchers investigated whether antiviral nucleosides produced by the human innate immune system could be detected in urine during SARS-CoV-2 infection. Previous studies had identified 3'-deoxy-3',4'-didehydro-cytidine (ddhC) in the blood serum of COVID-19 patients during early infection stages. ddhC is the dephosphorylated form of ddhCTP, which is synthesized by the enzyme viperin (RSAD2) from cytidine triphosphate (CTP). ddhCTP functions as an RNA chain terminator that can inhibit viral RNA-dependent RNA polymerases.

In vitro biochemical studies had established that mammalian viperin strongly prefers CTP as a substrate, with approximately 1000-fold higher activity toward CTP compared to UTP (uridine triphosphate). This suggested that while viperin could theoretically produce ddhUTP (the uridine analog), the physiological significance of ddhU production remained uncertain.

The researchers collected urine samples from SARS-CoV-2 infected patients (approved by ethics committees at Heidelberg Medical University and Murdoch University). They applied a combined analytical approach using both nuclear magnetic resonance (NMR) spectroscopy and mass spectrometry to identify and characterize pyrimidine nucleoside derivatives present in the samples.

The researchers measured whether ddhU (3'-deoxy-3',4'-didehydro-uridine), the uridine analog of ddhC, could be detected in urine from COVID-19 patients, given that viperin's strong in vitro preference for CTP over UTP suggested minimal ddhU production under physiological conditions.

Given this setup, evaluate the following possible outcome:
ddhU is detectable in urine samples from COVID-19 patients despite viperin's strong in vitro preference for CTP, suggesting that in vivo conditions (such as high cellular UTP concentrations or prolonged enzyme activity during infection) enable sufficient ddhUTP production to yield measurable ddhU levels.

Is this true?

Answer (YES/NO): YES